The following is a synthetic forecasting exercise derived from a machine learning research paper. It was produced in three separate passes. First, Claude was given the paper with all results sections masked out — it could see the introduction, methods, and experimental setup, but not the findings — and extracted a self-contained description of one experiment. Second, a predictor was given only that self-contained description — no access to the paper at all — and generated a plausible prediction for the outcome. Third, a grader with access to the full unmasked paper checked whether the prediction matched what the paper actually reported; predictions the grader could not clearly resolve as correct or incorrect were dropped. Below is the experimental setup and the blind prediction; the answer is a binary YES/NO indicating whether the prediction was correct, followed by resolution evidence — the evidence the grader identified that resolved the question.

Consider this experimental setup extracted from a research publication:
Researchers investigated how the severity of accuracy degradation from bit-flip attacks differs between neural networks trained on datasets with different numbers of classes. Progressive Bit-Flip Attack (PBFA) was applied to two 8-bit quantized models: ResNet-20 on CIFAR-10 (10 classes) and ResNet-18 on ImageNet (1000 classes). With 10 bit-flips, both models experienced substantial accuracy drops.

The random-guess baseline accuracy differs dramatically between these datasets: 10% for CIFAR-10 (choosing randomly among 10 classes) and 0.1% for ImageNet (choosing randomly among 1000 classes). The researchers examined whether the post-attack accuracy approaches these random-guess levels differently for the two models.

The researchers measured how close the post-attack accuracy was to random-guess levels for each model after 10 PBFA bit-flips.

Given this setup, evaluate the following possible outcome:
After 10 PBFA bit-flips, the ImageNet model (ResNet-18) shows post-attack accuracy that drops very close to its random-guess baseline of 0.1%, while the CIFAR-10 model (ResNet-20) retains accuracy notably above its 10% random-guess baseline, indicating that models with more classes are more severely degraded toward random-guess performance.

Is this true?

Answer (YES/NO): NO